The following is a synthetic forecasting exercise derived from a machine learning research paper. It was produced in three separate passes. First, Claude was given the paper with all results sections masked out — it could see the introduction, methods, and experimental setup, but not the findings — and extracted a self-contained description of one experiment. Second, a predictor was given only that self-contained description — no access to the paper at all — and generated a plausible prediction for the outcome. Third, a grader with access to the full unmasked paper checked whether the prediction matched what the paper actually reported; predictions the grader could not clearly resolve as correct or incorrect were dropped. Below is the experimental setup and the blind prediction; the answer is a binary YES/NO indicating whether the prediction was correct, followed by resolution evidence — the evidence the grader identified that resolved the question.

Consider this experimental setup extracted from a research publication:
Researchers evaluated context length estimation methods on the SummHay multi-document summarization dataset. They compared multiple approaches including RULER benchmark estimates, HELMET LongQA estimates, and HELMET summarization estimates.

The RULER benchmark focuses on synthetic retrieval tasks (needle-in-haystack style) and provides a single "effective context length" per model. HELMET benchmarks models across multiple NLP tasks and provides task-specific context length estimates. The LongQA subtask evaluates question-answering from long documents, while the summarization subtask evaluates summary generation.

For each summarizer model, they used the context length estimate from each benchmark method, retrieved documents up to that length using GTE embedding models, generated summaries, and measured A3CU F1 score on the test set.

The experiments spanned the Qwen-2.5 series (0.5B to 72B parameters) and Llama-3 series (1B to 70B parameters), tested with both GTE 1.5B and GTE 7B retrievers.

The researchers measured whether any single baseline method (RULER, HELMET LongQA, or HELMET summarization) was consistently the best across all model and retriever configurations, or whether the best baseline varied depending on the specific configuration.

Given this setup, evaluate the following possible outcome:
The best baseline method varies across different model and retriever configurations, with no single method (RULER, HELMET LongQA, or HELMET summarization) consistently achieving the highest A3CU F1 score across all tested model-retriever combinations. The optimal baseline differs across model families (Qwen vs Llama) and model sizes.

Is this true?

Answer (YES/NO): YES